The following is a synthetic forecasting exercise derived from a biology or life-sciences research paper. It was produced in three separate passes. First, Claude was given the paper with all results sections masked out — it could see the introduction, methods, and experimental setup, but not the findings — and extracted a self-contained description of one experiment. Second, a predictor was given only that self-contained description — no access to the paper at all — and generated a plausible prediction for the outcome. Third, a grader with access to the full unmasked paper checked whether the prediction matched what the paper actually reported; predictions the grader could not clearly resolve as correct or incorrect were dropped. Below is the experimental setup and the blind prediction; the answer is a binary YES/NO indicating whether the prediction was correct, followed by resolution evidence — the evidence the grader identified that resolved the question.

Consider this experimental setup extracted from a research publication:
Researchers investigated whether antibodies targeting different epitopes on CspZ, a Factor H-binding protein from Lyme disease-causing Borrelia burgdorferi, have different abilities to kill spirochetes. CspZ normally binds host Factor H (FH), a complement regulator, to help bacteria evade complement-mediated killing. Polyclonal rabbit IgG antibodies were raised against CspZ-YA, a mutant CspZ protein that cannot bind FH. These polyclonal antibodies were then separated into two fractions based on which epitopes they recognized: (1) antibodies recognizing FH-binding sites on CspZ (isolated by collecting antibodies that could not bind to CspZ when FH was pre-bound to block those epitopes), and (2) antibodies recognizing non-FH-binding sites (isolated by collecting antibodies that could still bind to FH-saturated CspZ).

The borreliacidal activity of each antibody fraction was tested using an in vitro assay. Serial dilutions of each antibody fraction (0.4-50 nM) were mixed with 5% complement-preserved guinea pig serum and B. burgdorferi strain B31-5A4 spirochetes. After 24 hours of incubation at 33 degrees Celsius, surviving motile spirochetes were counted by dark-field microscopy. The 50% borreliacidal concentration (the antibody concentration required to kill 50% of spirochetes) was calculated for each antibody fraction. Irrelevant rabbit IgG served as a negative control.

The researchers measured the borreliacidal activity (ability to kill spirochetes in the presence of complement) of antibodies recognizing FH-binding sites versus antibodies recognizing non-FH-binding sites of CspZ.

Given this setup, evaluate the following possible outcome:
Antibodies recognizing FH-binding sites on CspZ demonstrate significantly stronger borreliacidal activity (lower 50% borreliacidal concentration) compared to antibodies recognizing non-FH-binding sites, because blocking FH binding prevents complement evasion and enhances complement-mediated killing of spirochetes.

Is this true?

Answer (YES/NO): YES